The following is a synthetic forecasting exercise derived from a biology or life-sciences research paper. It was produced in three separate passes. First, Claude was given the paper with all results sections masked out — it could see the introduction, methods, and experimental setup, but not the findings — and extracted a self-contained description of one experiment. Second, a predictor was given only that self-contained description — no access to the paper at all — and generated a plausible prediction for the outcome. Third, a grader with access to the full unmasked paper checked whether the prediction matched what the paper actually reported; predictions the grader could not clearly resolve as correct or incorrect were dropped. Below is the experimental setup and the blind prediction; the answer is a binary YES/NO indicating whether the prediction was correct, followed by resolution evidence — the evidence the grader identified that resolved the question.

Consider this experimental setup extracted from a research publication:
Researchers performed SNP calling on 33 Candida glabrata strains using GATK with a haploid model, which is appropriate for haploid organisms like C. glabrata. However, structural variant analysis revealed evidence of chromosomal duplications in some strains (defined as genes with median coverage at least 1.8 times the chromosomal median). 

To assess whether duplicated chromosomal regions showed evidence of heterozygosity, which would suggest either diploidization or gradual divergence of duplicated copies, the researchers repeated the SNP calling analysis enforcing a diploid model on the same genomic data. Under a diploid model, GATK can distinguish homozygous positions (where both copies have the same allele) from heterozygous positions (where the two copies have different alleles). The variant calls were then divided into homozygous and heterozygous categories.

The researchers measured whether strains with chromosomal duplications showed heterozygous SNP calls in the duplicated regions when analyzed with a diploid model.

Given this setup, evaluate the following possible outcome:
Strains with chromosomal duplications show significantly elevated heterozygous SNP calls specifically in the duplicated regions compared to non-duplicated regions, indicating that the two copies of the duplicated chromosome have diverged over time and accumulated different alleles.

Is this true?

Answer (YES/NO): NO